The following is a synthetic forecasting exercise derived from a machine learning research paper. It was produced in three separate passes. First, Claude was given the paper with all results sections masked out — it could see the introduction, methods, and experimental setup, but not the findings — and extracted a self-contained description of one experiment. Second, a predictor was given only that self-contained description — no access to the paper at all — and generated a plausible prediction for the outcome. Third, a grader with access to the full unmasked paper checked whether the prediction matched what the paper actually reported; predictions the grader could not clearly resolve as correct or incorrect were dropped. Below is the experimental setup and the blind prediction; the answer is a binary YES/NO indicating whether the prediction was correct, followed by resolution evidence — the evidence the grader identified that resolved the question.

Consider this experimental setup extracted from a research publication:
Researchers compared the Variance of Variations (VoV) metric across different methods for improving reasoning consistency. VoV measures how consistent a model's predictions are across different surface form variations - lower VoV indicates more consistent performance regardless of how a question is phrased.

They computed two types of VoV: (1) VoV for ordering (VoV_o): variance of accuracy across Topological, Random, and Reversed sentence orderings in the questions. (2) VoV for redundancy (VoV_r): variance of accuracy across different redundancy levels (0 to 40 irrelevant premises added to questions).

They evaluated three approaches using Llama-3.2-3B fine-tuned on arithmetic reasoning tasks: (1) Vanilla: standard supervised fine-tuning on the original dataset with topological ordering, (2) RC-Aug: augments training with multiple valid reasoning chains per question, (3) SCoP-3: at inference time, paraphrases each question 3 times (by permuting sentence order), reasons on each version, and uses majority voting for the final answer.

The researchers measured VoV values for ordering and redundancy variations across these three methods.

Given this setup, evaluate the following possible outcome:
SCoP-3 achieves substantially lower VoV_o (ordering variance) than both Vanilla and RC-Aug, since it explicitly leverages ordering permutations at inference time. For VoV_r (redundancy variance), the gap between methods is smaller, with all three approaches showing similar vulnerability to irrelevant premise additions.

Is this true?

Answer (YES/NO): NO